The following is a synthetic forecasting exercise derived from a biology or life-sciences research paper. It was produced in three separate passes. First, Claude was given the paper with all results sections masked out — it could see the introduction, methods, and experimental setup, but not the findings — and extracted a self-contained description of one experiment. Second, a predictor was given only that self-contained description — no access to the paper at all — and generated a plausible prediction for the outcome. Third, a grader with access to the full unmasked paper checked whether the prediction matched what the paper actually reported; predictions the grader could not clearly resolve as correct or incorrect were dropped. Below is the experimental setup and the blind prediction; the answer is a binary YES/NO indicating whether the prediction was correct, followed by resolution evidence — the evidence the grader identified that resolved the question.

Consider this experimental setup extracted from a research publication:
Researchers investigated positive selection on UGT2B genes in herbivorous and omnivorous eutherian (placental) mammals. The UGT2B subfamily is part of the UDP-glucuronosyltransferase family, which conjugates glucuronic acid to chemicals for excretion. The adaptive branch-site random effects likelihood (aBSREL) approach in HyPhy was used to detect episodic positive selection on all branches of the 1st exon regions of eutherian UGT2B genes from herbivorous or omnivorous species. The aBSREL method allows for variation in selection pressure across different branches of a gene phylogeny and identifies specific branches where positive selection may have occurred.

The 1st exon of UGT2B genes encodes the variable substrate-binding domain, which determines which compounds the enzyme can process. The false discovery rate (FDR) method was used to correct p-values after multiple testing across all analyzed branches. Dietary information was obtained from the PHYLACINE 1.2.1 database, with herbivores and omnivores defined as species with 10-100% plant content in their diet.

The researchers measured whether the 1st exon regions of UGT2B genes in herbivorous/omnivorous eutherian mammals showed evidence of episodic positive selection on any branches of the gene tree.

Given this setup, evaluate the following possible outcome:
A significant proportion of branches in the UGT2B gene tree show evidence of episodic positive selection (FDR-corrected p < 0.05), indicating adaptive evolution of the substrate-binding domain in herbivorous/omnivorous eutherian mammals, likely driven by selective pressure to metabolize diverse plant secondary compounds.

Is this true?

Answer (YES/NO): NO